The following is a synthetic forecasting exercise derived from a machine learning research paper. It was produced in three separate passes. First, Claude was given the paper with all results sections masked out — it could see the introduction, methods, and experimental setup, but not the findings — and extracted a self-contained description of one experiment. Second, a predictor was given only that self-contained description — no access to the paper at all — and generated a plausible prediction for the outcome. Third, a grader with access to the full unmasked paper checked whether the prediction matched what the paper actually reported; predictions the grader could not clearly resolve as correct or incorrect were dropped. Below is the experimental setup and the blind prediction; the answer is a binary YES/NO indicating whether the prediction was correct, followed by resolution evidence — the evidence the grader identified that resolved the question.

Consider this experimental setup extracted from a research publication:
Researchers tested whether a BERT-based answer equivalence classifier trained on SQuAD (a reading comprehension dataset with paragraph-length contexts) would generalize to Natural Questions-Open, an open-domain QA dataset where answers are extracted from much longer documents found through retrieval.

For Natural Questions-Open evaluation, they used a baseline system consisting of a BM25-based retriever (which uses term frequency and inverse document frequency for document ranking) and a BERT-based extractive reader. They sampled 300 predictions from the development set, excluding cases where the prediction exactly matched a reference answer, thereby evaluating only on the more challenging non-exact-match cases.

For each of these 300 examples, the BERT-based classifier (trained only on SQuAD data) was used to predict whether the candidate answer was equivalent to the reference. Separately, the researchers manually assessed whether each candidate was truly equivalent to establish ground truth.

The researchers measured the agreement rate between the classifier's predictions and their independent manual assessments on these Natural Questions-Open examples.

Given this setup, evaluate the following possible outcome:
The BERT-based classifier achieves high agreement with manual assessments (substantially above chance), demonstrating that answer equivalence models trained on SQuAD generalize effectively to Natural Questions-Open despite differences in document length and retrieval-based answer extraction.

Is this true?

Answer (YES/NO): YES